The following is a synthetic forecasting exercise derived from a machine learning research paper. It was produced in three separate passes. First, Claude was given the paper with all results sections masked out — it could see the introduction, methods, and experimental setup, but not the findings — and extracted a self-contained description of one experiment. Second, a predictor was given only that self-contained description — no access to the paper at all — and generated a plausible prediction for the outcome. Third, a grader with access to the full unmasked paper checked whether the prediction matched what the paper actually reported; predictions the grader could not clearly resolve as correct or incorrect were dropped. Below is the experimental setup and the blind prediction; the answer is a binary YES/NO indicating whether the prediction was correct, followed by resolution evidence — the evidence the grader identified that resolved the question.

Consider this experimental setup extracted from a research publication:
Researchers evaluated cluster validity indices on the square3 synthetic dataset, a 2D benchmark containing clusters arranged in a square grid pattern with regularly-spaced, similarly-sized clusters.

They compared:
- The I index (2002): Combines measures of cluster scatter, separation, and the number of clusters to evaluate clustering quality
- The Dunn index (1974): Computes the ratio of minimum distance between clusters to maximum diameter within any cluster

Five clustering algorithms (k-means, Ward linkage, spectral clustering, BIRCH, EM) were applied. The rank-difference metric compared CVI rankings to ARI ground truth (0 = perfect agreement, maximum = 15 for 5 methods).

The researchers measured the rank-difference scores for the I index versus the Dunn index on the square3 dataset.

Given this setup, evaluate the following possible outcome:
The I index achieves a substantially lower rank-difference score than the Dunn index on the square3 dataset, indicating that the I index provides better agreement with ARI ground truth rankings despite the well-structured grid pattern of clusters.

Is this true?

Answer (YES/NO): YES